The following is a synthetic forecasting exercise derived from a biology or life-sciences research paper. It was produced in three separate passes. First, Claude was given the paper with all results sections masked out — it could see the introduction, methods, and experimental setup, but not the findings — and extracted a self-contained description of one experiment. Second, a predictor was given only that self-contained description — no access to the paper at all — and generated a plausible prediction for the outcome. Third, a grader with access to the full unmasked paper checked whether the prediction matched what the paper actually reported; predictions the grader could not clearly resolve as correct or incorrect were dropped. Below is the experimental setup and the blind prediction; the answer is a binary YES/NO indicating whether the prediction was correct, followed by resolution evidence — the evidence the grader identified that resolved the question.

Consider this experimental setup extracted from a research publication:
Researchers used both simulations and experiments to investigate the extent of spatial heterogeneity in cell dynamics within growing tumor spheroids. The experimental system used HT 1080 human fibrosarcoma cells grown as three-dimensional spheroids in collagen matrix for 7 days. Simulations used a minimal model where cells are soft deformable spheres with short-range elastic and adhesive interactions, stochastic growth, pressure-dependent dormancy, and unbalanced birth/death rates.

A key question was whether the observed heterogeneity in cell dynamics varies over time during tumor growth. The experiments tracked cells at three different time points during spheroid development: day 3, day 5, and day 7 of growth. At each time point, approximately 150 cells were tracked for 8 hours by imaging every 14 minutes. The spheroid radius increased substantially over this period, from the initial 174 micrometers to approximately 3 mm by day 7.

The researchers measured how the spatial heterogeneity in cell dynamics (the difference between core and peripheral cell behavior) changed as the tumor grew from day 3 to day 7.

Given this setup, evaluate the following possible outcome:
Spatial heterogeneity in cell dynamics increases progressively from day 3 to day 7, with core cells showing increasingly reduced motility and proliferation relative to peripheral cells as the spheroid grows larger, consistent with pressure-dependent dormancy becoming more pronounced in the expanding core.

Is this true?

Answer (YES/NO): NO